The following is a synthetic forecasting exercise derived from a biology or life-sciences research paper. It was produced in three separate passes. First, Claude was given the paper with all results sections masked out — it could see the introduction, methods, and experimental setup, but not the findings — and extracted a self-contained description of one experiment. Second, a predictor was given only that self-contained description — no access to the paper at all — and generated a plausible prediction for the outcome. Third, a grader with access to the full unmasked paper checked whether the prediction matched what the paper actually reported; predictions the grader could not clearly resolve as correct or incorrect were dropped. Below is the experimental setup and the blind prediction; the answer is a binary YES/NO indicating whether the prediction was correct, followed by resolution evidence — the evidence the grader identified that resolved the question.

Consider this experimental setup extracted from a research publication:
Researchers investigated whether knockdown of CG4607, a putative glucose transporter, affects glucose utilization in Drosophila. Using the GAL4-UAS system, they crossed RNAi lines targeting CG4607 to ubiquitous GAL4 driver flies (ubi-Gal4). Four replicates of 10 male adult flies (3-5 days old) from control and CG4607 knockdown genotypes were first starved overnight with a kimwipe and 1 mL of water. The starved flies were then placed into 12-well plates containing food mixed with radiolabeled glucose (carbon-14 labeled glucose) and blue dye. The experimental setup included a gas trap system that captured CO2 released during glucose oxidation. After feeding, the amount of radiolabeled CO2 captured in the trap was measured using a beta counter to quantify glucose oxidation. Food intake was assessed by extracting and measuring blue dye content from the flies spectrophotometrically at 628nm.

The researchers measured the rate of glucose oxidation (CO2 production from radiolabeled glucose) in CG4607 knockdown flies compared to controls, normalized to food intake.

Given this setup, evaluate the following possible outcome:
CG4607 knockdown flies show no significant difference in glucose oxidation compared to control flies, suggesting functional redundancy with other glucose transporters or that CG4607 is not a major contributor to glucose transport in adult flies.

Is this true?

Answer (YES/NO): NO